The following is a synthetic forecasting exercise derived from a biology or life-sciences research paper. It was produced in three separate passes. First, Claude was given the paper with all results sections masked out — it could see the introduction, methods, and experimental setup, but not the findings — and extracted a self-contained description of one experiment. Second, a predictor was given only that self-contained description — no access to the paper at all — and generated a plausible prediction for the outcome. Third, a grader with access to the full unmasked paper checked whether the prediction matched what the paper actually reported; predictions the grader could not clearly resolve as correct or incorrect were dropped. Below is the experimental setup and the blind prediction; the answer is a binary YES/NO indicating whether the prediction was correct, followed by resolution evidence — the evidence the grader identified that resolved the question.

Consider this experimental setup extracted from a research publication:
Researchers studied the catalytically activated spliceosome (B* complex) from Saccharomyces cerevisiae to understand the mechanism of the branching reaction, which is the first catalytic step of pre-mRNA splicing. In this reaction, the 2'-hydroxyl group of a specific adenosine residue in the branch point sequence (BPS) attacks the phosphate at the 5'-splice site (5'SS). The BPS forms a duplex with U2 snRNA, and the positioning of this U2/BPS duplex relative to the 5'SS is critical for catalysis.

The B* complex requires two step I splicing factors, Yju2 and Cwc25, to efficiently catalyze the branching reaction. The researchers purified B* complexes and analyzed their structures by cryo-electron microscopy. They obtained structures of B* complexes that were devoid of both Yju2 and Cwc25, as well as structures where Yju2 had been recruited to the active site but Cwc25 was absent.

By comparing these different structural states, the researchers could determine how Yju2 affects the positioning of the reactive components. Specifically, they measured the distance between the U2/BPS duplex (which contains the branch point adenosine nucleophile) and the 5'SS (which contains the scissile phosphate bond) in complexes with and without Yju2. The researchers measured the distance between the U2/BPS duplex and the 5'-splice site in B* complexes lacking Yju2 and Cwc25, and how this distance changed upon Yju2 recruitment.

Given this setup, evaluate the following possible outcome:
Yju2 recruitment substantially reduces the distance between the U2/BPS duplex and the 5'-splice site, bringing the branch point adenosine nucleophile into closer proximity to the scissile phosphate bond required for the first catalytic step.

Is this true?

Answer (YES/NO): YES